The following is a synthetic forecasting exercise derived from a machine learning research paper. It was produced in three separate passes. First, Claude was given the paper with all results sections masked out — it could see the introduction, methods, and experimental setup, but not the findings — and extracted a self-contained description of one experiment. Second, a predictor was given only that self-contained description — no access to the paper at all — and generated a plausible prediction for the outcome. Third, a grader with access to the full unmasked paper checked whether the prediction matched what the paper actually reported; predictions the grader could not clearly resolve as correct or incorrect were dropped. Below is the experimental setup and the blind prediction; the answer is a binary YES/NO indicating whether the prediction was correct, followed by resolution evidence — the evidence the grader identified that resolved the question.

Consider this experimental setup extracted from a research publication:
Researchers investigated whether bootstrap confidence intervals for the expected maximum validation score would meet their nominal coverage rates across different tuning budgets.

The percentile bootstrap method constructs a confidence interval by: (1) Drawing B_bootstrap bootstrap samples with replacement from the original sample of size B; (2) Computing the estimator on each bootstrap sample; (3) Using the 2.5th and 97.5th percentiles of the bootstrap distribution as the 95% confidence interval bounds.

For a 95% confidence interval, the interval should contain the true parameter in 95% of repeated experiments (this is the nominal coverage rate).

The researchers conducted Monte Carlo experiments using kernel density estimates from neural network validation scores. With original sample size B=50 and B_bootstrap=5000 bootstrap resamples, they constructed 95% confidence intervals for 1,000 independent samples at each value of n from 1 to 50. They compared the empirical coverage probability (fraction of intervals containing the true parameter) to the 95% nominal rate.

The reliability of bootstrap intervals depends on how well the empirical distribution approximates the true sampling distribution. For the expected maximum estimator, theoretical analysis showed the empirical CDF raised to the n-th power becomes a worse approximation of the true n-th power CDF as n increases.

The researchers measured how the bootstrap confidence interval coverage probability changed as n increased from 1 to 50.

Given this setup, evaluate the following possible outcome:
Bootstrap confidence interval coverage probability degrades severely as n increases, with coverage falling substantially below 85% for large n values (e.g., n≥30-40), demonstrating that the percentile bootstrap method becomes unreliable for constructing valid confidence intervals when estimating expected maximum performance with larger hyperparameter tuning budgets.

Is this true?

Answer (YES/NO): YES